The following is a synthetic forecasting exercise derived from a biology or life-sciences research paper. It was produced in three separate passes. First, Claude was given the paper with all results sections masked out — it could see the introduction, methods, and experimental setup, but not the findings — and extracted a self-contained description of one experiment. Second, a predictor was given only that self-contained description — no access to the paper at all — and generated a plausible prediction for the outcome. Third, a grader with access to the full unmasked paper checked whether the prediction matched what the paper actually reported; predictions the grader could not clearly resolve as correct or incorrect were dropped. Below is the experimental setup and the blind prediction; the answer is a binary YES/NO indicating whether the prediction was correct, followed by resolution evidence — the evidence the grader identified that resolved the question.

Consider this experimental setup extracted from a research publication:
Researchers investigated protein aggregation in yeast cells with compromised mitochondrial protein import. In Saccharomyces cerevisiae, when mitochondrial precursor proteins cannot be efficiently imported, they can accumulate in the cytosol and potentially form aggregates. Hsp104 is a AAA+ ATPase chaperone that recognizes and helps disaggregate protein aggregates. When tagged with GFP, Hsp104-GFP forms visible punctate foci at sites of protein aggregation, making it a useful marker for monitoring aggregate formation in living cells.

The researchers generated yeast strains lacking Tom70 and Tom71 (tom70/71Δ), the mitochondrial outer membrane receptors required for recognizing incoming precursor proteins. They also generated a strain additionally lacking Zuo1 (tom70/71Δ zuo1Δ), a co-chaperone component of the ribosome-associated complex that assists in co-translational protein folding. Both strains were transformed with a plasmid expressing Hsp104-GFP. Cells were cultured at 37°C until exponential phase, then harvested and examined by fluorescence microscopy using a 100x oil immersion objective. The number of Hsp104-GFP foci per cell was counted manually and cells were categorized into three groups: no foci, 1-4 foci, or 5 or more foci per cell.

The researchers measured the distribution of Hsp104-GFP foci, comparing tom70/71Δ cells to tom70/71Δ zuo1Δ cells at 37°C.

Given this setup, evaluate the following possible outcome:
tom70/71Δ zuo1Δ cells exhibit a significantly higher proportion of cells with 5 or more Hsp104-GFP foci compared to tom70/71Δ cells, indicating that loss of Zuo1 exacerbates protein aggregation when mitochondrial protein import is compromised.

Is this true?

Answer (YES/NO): NO